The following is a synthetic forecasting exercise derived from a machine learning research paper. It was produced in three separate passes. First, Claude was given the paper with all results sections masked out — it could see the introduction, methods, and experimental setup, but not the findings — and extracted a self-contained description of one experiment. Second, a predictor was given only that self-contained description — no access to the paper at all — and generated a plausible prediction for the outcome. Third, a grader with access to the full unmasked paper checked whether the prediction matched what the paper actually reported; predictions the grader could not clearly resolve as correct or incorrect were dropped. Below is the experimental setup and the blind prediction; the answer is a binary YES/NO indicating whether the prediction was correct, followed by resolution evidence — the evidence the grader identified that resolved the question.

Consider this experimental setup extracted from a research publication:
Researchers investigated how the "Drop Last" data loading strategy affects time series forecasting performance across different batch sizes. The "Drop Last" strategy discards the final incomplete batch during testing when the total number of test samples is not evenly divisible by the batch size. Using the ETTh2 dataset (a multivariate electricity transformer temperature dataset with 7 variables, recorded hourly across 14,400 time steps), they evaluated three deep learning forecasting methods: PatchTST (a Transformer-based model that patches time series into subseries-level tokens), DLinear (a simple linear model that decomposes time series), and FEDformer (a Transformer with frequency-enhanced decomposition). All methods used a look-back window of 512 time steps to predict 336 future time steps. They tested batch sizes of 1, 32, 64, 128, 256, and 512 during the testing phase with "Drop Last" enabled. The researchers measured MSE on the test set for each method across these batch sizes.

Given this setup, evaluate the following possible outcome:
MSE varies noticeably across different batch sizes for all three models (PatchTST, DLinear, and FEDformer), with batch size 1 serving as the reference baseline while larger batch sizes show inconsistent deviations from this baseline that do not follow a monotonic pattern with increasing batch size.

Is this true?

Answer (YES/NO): NO